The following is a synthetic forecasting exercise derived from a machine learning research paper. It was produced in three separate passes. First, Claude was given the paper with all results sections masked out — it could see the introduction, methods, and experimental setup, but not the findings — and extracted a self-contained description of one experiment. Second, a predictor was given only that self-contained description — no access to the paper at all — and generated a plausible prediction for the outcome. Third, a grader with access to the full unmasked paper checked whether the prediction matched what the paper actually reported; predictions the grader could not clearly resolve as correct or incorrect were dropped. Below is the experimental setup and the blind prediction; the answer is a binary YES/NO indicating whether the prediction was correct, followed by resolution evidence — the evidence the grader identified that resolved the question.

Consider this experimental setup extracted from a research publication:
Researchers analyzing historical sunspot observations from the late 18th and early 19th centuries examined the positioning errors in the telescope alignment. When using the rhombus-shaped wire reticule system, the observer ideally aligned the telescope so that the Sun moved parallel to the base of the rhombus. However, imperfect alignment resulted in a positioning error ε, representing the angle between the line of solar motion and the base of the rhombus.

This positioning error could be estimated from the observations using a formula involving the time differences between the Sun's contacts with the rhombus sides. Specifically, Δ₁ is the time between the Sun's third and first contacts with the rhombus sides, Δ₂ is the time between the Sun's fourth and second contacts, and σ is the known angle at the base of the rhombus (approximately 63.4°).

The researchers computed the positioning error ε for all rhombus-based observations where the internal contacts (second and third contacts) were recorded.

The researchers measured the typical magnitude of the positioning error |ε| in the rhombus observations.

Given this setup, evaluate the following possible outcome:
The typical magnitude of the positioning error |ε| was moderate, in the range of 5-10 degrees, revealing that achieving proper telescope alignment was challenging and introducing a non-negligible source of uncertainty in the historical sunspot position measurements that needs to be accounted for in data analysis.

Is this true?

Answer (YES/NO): NO